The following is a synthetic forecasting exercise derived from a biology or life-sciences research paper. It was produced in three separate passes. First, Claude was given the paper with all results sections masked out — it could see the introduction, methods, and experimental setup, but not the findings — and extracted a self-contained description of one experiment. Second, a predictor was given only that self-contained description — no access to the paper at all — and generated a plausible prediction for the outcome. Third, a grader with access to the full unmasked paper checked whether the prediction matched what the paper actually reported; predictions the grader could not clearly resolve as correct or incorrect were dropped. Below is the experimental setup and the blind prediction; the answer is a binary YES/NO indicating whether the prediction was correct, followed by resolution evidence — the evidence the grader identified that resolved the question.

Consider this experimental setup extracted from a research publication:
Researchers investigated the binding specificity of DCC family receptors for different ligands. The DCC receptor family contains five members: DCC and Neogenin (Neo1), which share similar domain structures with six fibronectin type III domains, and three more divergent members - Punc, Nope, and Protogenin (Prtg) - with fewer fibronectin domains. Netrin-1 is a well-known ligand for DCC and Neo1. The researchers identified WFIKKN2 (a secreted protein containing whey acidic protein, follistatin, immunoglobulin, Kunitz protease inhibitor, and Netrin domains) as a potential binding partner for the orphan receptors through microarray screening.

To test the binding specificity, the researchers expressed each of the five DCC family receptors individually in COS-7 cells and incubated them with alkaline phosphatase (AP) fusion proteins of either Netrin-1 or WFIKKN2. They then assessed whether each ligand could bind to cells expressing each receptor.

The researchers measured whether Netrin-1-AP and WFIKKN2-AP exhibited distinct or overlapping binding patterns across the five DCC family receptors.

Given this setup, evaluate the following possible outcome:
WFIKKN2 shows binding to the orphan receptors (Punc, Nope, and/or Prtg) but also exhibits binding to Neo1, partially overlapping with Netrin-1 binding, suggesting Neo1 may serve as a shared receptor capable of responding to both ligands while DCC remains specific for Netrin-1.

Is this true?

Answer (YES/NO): NO